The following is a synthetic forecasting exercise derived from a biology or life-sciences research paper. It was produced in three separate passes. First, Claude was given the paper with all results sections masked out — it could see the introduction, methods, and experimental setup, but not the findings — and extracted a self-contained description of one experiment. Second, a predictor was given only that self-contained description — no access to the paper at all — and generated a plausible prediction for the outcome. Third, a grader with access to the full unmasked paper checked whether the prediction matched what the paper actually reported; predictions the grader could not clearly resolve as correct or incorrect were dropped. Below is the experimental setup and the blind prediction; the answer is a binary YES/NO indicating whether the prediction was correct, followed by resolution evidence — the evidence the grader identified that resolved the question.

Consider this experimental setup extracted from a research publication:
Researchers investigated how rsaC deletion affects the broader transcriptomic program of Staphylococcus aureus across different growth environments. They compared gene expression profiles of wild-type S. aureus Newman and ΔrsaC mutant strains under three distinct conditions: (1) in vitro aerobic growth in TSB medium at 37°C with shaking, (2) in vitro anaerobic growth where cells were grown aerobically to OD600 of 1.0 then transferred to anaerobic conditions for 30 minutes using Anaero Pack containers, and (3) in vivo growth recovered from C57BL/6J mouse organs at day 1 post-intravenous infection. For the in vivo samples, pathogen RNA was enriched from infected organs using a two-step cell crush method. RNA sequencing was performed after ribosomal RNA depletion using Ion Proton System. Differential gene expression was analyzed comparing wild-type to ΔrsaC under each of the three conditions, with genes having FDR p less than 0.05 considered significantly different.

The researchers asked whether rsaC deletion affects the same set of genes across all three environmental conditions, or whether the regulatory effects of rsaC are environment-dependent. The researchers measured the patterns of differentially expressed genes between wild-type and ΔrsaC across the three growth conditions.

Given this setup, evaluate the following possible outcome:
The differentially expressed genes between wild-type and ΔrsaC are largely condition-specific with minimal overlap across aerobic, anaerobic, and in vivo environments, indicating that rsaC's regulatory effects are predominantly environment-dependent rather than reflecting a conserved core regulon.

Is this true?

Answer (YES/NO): YES